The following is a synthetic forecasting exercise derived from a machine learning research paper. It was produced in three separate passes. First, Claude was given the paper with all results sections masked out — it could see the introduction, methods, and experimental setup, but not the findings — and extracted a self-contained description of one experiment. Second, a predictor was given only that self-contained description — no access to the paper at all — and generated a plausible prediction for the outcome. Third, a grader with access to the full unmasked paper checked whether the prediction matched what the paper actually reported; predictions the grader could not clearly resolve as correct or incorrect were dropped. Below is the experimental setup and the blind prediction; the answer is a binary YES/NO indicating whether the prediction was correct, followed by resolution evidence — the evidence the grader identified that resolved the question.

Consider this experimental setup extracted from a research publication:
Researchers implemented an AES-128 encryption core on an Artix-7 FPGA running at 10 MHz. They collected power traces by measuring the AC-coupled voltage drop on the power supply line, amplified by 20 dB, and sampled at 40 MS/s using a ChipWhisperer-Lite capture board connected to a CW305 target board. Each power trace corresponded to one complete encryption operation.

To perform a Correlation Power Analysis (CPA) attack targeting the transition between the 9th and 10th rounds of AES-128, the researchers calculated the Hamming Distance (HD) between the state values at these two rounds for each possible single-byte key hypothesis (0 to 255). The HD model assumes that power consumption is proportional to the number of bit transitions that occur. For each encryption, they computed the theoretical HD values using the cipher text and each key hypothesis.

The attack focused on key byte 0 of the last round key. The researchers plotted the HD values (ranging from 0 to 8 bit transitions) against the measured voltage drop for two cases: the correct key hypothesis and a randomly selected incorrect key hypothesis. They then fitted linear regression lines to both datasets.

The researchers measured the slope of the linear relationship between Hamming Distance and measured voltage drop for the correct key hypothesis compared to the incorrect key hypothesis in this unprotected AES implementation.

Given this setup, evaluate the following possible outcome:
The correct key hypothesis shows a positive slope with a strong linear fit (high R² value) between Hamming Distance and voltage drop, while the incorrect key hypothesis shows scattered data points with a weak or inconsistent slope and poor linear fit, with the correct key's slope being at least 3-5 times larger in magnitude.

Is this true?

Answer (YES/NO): NO